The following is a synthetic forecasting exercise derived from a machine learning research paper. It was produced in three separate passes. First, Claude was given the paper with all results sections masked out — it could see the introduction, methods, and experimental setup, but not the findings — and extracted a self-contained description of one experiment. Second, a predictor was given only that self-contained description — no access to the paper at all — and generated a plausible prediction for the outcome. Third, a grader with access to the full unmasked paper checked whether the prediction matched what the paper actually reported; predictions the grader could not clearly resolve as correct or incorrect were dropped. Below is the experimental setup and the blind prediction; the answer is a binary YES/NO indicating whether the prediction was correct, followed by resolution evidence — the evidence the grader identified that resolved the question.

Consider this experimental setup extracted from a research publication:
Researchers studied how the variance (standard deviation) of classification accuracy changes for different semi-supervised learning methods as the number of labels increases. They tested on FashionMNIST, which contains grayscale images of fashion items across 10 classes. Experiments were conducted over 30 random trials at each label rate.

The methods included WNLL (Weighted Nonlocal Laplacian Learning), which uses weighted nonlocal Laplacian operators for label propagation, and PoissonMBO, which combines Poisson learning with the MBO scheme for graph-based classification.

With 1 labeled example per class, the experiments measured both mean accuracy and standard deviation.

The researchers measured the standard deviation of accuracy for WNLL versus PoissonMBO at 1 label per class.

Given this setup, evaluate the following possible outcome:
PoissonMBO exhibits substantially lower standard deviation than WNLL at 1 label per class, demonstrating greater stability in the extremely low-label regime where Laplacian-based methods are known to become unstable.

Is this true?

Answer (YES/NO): YES